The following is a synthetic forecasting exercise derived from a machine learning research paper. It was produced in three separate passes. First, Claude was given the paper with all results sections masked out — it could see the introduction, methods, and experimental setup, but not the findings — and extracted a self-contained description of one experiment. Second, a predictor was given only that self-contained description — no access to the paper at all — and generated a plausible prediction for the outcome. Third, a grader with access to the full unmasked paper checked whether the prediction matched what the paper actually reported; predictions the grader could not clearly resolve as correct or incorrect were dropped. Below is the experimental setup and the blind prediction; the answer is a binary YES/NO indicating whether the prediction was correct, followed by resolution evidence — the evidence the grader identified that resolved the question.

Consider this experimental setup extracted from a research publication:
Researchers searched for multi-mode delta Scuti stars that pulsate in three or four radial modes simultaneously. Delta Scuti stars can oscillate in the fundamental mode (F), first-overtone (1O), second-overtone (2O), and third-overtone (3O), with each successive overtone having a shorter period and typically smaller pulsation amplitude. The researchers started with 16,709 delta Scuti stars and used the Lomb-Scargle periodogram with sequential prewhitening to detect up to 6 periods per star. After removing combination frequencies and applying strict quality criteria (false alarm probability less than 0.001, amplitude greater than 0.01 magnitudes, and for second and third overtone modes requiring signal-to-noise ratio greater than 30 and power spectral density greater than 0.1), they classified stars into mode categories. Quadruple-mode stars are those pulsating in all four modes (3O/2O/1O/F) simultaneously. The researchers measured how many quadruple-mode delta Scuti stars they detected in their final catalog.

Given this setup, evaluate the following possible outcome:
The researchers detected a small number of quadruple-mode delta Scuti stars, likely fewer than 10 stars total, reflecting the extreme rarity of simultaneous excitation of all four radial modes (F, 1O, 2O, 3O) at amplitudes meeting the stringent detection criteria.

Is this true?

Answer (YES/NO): YES